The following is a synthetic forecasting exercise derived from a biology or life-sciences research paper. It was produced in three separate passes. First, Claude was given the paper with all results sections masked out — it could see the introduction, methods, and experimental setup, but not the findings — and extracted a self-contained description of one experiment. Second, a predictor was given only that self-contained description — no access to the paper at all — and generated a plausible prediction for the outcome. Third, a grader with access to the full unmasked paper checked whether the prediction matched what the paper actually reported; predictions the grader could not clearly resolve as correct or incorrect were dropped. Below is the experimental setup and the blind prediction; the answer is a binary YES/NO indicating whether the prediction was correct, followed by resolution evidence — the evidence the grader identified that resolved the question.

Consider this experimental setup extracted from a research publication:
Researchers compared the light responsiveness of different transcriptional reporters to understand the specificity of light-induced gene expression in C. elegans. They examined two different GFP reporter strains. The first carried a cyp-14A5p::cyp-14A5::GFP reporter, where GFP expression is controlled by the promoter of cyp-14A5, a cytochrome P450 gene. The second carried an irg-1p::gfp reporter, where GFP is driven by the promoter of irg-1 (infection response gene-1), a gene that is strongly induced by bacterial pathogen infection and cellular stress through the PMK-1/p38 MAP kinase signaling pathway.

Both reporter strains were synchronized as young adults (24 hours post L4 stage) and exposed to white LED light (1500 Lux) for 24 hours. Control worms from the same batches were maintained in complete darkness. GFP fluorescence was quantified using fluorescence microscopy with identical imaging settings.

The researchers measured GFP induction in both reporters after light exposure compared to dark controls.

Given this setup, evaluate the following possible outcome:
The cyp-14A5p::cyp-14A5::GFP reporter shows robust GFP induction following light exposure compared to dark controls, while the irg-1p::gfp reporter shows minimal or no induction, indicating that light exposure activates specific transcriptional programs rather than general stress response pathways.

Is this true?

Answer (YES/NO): YES